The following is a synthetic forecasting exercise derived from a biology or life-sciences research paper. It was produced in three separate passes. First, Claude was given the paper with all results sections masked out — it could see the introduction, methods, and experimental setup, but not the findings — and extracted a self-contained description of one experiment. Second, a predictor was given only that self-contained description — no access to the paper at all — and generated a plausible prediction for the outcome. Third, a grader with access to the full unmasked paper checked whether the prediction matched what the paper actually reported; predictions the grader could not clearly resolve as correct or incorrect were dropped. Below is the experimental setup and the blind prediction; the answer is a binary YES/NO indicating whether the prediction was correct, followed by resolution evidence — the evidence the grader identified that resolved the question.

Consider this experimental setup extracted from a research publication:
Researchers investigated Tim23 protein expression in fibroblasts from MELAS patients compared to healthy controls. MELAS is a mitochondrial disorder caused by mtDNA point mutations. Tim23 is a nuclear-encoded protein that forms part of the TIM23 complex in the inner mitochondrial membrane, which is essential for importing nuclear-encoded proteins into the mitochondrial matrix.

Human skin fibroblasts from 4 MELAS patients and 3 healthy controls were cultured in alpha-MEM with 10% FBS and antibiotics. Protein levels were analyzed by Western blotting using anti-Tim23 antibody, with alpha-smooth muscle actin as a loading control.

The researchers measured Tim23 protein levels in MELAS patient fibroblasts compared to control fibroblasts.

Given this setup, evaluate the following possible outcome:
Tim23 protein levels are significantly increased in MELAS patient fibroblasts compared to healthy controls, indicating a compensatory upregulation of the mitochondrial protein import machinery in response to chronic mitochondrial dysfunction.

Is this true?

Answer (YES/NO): YES